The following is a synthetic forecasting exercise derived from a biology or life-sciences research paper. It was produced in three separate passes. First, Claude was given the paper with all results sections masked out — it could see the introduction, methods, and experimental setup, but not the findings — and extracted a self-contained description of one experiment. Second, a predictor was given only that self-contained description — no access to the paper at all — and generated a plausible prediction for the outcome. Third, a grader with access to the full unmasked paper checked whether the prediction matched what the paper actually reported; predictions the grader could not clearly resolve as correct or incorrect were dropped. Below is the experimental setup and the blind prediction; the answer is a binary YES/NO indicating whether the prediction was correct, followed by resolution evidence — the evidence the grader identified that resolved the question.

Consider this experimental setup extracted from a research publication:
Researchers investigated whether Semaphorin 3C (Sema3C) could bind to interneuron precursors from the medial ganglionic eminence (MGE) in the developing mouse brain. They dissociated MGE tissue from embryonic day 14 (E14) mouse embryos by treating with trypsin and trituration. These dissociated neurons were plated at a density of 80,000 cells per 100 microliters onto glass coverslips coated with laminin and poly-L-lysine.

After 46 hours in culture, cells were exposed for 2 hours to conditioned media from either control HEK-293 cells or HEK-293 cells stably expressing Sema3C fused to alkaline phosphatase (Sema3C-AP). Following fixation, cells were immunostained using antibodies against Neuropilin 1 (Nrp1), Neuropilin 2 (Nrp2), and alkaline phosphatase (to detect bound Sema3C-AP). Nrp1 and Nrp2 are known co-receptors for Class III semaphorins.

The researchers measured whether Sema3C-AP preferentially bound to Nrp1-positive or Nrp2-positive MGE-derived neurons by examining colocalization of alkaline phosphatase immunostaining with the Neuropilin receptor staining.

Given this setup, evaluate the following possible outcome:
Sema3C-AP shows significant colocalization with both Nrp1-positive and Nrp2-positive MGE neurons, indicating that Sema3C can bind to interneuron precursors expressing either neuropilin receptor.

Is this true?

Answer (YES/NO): NO